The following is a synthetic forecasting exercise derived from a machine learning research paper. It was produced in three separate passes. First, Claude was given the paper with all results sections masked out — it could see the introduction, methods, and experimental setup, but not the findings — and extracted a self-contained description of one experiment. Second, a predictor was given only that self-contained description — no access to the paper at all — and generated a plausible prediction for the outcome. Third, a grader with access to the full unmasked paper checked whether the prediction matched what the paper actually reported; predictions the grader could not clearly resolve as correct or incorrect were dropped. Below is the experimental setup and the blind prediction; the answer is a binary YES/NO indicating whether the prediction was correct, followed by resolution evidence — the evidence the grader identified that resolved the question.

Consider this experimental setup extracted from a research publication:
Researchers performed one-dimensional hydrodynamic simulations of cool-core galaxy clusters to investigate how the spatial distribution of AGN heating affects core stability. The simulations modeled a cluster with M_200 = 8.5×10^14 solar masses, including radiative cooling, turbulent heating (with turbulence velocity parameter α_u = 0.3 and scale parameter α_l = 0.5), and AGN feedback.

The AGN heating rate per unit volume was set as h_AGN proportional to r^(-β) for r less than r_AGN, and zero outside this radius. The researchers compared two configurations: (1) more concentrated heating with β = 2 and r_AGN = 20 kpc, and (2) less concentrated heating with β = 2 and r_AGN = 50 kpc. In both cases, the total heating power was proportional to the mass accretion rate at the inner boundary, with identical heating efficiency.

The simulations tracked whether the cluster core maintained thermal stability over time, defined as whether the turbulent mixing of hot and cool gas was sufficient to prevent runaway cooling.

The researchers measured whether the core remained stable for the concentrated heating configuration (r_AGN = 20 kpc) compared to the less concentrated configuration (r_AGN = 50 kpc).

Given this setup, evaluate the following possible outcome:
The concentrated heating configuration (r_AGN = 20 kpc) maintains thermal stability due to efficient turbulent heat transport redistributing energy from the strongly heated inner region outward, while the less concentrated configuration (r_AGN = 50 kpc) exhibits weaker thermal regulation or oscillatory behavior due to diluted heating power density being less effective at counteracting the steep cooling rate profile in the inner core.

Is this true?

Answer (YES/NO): NO